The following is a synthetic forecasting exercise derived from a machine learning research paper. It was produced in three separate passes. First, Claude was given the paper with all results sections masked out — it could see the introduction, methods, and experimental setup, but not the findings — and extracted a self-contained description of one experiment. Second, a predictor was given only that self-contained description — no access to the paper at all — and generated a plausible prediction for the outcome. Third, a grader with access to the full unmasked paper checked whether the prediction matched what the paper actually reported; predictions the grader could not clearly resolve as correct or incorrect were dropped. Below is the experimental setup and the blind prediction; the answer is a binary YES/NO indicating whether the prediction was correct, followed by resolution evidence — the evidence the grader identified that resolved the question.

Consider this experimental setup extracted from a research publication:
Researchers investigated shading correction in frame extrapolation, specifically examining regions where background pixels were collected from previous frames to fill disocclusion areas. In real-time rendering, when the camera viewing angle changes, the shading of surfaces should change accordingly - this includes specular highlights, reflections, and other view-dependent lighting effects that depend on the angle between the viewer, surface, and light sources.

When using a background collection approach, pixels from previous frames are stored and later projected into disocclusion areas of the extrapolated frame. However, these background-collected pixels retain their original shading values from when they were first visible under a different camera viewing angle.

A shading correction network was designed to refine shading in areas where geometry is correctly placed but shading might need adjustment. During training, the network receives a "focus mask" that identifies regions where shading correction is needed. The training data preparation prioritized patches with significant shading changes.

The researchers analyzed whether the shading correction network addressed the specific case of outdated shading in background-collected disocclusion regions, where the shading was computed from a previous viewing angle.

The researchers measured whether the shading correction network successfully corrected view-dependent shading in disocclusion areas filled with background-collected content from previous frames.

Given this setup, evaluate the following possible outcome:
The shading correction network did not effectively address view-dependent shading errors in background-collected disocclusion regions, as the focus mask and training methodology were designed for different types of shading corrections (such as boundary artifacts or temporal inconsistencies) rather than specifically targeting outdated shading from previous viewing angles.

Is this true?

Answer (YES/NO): YES